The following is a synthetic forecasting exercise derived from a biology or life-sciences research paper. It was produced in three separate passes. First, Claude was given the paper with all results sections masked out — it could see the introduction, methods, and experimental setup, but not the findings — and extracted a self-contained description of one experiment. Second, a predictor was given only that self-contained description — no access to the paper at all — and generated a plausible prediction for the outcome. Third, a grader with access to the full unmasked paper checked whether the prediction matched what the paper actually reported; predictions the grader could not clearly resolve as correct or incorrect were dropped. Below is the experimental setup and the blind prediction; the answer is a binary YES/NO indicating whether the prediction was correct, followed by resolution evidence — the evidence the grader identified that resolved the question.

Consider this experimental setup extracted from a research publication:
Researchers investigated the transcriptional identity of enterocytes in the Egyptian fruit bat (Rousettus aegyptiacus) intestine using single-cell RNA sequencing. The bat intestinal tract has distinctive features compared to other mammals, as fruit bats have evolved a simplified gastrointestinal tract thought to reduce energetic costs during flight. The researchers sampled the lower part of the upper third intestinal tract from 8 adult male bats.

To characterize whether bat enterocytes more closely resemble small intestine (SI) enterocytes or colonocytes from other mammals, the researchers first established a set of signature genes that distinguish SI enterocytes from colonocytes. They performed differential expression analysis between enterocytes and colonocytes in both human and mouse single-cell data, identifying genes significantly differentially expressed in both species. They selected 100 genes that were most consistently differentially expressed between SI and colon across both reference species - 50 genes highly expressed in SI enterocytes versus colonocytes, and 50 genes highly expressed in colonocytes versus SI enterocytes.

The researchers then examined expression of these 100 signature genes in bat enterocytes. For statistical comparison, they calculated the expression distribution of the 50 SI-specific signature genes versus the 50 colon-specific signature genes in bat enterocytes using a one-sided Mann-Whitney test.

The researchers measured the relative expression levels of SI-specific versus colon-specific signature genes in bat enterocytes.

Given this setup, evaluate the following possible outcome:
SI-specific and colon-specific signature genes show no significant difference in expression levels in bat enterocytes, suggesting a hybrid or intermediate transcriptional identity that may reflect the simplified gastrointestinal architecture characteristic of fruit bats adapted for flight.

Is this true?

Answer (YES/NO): NO